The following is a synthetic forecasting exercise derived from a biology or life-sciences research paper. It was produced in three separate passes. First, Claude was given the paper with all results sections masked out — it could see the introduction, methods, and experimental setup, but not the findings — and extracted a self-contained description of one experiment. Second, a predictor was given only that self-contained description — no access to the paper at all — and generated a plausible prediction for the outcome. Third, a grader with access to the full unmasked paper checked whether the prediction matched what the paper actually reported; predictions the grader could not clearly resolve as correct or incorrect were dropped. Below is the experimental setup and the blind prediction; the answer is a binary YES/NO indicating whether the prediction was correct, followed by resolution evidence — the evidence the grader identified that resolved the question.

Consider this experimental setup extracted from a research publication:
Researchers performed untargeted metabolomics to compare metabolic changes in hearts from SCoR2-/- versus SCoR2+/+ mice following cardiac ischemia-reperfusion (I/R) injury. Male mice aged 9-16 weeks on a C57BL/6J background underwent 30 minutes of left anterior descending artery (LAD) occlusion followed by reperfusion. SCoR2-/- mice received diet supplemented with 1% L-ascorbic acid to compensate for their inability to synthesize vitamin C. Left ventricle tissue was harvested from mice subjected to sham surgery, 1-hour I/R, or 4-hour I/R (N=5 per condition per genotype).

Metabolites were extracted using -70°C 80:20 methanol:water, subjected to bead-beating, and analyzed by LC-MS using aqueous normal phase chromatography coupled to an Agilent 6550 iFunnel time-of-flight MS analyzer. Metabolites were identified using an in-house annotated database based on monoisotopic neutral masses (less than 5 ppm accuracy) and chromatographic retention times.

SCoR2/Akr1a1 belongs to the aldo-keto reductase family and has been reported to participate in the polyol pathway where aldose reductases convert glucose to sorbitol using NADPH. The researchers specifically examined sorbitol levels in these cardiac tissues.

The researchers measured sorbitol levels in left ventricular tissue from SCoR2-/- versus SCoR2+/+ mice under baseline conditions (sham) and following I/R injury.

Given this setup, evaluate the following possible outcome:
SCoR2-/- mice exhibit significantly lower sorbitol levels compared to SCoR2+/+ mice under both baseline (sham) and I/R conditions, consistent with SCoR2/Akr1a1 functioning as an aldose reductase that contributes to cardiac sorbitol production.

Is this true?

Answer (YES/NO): NO